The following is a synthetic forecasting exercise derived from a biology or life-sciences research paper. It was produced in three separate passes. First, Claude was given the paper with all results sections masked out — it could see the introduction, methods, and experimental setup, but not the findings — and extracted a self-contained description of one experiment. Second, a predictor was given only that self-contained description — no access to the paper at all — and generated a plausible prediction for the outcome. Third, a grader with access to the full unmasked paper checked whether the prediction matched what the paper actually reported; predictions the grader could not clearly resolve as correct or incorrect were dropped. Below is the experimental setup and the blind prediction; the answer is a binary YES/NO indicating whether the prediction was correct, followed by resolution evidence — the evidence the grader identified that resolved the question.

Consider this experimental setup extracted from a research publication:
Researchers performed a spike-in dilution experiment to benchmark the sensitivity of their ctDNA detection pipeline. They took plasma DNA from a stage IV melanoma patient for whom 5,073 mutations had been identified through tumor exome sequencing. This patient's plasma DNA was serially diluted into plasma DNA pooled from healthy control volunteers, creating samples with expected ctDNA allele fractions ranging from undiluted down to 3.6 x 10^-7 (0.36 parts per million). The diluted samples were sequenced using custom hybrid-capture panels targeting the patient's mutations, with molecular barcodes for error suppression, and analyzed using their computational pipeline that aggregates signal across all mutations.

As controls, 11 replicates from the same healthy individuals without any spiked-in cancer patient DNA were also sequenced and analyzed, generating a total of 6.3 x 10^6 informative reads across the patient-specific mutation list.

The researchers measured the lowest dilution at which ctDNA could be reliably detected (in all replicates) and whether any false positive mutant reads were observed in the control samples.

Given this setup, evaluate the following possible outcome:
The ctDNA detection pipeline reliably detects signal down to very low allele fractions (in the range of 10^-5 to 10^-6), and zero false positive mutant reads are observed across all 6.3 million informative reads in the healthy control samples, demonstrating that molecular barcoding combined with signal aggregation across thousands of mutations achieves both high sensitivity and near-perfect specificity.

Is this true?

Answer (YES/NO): YES